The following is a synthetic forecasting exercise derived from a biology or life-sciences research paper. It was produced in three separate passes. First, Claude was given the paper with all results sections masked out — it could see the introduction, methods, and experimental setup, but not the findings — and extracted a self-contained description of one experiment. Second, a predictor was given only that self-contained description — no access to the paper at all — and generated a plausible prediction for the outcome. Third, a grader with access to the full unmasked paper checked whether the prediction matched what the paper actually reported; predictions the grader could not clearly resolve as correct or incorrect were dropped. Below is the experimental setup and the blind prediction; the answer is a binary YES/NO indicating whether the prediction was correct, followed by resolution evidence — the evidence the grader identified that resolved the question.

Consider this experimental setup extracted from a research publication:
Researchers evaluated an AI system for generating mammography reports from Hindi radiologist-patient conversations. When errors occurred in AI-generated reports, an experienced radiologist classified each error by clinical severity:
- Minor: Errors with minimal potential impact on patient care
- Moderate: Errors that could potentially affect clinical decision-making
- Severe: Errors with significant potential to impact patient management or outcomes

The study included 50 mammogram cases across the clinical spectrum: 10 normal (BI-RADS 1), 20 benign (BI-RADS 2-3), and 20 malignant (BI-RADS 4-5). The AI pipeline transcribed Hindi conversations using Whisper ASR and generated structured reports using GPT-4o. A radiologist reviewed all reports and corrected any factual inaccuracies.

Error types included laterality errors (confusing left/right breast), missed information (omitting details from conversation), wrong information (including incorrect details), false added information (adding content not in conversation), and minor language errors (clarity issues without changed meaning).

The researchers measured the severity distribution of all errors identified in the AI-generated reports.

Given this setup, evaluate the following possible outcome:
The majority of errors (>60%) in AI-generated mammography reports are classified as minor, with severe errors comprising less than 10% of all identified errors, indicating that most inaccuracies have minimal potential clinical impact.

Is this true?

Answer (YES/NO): NO